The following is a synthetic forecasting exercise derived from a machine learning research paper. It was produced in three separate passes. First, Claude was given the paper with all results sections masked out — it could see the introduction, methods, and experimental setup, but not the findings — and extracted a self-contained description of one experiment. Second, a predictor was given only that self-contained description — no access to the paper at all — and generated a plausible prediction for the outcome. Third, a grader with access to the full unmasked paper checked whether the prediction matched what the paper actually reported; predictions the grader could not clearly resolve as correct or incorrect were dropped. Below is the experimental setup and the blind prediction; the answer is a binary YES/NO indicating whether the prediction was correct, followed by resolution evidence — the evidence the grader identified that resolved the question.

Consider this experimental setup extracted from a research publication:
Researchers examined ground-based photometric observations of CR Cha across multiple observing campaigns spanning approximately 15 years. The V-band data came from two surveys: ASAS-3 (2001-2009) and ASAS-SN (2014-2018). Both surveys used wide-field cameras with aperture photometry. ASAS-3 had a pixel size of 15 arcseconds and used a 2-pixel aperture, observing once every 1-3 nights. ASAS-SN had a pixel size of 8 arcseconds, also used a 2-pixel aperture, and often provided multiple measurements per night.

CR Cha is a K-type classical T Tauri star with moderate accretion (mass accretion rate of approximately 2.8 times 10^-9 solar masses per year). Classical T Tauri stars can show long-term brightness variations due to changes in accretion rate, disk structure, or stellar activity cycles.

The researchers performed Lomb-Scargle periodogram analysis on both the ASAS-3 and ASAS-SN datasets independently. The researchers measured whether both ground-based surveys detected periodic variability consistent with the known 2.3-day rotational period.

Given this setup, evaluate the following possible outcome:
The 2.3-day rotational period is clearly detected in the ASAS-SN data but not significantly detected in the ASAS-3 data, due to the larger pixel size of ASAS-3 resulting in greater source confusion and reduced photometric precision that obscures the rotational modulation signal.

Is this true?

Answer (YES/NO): NO